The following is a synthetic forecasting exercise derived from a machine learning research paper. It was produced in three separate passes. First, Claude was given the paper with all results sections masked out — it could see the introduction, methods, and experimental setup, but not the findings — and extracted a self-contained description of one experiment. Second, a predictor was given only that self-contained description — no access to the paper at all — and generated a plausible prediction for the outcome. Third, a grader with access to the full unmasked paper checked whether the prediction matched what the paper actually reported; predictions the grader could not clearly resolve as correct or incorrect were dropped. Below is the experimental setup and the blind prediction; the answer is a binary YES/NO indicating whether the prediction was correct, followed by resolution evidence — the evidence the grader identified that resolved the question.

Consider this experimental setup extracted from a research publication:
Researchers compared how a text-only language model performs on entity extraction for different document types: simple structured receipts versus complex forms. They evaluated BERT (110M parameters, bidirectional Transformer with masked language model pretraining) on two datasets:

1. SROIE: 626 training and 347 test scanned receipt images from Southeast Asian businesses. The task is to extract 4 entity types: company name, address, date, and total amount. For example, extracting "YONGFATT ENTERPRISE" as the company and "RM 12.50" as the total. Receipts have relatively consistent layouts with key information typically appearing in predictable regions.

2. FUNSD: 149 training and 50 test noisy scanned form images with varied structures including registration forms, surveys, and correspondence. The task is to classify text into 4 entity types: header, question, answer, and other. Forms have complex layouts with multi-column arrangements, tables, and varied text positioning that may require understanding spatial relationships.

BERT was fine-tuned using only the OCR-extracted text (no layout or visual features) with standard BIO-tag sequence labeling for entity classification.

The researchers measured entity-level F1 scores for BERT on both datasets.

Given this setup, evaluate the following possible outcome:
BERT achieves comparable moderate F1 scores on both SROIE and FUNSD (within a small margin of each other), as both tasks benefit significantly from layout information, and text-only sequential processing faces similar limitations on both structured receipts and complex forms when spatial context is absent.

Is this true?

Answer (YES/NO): NO